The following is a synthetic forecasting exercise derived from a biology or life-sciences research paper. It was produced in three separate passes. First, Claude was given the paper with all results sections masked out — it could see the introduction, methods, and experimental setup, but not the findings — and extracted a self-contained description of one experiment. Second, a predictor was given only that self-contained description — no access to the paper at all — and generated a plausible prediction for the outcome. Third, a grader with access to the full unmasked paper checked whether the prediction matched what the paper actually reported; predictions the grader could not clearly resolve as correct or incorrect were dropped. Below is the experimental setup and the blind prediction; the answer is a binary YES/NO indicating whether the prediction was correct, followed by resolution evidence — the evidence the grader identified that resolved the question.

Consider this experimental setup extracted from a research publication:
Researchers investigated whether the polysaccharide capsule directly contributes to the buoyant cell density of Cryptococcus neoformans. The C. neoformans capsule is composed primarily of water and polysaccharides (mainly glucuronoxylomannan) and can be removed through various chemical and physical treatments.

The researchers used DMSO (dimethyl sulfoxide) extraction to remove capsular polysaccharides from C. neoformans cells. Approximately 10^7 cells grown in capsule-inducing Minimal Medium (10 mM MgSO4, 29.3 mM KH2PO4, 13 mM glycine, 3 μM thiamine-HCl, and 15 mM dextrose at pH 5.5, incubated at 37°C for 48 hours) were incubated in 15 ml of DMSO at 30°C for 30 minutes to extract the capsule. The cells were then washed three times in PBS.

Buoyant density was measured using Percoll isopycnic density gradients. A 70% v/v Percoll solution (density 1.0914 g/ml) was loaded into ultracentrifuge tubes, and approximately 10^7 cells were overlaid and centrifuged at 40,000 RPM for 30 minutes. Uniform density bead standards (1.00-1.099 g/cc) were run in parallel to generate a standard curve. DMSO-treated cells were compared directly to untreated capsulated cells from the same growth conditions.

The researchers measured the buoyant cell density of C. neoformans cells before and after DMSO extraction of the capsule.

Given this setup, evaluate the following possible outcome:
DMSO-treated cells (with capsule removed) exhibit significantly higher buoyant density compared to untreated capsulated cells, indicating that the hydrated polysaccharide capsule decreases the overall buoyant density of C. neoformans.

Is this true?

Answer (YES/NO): YES